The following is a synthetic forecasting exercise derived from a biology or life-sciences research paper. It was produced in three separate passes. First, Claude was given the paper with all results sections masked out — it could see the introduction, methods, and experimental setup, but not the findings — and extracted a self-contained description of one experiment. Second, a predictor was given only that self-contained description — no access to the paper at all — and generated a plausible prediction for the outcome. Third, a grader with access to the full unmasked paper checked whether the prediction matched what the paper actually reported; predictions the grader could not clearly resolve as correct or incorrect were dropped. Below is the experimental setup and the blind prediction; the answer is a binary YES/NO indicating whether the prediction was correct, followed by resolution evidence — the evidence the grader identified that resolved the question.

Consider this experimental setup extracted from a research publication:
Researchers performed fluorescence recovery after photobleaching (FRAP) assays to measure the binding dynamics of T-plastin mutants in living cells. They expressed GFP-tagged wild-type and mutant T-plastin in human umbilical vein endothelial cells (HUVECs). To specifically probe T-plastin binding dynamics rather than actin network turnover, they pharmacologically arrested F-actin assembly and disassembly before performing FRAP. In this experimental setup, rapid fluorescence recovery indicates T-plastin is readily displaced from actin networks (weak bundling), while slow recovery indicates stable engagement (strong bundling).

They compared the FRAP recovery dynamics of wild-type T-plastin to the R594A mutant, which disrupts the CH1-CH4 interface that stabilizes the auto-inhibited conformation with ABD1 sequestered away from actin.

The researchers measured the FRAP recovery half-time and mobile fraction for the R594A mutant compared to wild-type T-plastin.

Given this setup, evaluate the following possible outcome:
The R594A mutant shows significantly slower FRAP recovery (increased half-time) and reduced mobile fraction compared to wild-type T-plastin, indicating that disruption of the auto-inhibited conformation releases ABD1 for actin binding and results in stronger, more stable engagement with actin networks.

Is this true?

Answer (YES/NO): YES